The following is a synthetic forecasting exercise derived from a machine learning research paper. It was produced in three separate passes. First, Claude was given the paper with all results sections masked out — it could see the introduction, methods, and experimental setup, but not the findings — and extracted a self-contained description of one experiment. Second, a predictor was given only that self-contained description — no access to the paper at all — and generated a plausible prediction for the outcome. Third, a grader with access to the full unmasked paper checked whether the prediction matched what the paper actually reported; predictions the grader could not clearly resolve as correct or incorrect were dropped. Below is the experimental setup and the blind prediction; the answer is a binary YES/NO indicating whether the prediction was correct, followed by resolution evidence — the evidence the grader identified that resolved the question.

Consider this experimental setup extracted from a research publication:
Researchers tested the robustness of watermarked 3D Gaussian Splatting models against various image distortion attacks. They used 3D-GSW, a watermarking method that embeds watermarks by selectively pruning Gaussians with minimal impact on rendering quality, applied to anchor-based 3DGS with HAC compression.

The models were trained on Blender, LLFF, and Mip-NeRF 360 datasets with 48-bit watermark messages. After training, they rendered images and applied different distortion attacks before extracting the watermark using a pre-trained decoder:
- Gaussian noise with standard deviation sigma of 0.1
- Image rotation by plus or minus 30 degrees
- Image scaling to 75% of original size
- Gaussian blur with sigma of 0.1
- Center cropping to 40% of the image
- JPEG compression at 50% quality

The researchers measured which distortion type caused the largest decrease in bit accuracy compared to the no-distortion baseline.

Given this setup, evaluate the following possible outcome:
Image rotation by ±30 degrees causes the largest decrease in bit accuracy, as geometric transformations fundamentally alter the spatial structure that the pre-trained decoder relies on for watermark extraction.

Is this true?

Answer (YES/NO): NO